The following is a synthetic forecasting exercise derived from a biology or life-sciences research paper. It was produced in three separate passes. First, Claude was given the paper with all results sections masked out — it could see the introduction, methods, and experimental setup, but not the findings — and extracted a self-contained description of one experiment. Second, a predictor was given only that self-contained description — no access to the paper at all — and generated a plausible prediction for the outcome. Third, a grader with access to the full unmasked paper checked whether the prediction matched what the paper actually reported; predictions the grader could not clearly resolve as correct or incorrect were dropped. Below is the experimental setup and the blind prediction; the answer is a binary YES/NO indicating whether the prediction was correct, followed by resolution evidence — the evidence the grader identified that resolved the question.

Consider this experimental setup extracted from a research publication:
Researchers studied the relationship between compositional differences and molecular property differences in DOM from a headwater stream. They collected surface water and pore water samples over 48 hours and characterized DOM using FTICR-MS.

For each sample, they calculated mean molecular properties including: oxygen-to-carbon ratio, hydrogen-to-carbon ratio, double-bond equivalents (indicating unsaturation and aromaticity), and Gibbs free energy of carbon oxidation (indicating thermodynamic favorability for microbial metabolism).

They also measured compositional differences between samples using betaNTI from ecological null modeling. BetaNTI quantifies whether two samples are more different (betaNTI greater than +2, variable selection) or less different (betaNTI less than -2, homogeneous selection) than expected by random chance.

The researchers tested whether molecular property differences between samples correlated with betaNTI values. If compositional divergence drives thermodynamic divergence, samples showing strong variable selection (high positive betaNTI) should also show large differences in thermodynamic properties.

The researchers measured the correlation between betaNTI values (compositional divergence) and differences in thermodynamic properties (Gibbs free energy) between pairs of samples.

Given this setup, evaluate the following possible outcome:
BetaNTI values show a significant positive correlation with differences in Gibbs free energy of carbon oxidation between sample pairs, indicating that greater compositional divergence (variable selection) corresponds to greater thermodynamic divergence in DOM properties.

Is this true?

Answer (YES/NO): NO